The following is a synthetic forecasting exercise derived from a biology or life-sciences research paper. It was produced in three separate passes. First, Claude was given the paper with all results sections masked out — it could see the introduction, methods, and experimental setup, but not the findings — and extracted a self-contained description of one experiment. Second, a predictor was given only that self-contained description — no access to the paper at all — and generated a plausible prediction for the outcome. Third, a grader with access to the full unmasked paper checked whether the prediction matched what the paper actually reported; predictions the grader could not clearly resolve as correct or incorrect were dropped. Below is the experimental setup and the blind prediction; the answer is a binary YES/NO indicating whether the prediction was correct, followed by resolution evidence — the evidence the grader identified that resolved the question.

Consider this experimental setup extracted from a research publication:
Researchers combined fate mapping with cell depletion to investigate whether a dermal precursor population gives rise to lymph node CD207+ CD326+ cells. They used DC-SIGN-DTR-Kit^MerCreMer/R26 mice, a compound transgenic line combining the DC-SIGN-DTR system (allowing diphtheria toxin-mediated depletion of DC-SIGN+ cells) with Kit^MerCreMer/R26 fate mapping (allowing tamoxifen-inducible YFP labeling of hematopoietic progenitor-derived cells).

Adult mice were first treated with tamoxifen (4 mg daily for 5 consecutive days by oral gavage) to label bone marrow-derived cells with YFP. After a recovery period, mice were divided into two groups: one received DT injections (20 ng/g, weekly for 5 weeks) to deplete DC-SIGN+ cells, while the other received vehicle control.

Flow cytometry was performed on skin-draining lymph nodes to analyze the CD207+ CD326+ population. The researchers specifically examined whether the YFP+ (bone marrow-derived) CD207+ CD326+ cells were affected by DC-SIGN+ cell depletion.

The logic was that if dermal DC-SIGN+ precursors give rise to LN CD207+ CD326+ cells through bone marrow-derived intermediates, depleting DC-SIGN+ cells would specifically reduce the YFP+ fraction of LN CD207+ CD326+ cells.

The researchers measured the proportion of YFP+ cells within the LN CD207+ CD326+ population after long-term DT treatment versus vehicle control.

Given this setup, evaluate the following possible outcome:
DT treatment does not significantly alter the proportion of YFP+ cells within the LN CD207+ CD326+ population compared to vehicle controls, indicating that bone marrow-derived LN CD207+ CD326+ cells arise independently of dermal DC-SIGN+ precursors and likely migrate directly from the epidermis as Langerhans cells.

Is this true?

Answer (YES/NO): NO